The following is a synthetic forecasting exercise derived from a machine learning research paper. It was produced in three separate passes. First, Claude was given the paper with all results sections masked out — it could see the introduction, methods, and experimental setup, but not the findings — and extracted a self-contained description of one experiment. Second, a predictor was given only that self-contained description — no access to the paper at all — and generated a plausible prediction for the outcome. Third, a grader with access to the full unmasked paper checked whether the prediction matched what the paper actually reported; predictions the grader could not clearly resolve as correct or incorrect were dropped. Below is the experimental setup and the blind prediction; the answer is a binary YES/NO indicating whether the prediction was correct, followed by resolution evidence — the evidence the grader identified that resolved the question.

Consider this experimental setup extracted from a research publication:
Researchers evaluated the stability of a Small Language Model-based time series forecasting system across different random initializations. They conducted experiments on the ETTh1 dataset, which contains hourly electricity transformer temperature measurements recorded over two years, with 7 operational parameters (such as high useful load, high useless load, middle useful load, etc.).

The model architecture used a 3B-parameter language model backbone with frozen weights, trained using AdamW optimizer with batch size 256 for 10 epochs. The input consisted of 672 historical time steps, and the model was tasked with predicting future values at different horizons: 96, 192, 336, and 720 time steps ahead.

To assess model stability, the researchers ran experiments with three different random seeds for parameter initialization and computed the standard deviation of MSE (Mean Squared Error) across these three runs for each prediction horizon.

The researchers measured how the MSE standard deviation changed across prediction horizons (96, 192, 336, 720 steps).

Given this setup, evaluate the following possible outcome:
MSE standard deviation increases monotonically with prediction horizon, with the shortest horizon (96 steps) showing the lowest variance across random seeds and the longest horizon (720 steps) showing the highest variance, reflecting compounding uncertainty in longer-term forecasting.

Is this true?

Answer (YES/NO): NO